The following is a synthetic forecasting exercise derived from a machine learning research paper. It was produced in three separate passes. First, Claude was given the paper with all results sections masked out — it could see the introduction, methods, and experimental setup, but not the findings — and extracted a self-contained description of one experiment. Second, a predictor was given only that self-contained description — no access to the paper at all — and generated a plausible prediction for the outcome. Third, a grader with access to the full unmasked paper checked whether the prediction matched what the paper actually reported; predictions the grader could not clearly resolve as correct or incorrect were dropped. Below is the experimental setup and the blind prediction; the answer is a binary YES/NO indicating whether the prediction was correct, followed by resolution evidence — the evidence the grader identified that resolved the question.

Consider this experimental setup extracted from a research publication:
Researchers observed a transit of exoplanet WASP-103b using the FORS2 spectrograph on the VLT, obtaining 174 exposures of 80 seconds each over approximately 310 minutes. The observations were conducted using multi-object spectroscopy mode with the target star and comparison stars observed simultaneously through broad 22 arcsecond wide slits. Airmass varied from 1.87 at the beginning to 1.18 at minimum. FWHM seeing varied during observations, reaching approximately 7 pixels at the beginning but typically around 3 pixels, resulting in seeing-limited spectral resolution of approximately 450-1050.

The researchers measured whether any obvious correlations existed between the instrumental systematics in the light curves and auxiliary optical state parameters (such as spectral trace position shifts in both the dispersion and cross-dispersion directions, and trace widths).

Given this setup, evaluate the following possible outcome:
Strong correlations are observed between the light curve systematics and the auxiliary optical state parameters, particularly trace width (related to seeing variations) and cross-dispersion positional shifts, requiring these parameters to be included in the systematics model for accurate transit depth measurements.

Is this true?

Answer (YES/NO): NO